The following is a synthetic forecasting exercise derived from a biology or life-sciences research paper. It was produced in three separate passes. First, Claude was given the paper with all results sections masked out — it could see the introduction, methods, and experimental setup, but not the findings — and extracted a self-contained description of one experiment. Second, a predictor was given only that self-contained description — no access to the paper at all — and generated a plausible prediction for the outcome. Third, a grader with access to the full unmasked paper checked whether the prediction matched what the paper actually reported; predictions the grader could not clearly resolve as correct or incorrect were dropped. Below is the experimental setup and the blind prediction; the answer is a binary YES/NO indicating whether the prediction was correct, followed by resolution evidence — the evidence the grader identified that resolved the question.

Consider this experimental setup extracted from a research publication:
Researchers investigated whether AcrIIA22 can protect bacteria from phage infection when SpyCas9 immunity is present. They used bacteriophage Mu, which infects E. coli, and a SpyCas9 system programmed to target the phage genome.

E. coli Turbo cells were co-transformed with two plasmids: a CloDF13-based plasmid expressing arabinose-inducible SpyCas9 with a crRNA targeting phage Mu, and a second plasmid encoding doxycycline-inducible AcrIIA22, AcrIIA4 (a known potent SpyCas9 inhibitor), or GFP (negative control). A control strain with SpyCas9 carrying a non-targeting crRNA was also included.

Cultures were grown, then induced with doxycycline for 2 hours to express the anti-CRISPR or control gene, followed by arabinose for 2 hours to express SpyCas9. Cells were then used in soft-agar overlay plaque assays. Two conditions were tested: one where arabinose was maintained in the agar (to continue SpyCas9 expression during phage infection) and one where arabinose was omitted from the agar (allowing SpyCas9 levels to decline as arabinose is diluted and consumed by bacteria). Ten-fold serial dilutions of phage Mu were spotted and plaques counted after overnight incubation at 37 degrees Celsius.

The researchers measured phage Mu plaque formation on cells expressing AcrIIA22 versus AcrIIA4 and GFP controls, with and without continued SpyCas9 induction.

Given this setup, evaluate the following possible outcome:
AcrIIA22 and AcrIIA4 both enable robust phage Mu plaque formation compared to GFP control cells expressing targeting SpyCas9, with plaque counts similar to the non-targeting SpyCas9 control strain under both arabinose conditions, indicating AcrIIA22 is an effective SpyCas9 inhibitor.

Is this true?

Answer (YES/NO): NO